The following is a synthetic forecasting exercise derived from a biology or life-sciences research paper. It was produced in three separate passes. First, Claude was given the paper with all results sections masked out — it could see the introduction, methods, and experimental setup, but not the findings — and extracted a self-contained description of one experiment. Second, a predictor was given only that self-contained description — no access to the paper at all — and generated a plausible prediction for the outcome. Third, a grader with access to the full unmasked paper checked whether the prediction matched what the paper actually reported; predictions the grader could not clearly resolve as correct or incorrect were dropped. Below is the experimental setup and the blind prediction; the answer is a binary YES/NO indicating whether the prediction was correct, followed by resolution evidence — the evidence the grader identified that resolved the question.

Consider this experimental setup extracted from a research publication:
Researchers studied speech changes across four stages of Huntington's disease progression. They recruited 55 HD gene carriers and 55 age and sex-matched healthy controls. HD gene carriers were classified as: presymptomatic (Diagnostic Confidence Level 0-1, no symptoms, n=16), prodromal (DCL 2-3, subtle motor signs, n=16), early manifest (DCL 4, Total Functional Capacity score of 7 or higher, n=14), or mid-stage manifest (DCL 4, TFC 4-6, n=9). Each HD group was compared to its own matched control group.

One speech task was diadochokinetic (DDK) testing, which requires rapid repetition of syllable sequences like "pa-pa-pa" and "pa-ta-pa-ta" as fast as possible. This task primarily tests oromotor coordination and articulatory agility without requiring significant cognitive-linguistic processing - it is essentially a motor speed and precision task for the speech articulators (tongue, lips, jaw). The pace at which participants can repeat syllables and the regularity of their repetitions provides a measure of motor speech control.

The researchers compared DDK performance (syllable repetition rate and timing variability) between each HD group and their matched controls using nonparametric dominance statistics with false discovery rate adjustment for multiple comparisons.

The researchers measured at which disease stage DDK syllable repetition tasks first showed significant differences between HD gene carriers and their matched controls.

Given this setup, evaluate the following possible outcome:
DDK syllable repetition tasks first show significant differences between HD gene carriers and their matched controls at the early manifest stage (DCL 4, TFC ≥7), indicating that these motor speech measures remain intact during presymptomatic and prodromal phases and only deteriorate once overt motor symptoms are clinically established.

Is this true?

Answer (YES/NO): YES